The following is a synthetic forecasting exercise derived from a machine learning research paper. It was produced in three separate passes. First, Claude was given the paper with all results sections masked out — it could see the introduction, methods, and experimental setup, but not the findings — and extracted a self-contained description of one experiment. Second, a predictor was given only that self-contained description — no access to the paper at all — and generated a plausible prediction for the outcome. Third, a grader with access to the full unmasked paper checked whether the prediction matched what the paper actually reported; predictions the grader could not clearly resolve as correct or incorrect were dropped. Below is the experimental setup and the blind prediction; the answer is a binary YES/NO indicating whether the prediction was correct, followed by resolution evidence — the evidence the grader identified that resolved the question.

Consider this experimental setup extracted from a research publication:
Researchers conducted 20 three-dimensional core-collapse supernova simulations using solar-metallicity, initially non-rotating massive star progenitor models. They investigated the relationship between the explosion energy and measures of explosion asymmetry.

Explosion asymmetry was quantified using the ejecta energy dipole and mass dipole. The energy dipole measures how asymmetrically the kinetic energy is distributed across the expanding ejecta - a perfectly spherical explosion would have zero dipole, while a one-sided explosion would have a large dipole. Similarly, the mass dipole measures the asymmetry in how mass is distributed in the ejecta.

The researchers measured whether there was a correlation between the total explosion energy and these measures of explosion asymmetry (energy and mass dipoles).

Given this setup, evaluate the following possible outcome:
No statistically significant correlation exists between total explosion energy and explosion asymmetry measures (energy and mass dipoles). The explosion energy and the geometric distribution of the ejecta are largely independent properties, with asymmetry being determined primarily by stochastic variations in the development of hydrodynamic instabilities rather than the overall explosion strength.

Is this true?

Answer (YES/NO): NO